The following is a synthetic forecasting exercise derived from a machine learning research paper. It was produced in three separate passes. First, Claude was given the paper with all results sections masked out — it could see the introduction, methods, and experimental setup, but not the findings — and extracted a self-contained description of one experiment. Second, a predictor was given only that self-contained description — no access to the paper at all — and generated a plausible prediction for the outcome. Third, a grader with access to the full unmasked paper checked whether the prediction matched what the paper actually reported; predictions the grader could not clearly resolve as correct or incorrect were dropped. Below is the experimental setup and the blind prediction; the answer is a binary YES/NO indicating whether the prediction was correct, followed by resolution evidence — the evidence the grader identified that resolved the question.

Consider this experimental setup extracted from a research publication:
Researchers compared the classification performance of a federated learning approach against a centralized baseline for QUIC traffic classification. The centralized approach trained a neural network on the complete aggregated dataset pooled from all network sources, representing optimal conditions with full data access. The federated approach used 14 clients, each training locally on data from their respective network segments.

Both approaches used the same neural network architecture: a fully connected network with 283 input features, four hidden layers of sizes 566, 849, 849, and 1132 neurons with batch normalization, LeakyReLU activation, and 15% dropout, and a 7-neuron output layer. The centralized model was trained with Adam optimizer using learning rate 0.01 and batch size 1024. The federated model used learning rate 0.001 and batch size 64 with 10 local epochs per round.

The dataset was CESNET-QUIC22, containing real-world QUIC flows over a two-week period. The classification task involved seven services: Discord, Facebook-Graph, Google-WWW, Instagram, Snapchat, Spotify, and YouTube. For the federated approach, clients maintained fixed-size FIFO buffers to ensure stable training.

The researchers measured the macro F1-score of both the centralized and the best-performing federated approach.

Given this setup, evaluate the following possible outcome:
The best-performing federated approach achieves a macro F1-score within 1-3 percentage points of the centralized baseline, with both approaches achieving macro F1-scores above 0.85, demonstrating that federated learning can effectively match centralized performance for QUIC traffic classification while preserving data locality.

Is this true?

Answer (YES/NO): YES